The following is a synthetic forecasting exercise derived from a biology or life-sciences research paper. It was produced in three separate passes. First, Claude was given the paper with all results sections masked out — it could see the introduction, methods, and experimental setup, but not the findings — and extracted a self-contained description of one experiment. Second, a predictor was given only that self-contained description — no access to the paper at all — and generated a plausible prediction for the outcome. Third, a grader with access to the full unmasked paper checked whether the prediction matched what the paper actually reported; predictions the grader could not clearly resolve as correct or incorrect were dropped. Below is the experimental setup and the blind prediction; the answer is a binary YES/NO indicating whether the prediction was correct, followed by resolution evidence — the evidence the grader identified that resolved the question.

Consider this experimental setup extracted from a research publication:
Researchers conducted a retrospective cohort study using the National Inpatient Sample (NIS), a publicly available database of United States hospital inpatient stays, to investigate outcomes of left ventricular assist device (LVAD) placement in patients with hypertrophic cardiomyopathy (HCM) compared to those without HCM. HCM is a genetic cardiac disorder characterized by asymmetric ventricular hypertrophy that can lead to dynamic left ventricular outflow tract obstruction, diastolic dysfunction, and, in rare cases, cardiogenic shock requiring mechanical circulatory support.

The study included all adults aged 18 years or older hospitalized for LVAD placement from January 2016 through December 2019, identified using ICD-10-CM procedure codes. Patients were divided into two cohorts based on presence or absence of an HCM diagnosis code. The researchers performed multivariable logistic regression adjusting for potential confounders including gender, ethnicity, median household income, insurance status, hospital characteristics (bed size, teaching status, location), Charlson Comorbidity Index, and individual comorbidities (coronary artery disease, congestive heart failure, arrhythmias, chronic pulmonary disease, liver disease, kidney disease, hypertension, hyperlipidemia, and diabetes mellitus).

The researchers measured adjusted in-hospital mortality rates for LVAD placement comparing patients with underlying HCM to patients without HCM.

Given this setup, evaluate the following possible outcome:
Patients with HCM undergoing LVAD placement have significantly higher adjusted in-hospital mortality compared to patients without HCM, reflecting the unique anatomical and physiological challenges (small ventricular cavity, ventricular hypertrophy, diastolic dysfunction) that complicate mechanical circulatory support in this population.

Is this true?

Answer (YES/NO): YES